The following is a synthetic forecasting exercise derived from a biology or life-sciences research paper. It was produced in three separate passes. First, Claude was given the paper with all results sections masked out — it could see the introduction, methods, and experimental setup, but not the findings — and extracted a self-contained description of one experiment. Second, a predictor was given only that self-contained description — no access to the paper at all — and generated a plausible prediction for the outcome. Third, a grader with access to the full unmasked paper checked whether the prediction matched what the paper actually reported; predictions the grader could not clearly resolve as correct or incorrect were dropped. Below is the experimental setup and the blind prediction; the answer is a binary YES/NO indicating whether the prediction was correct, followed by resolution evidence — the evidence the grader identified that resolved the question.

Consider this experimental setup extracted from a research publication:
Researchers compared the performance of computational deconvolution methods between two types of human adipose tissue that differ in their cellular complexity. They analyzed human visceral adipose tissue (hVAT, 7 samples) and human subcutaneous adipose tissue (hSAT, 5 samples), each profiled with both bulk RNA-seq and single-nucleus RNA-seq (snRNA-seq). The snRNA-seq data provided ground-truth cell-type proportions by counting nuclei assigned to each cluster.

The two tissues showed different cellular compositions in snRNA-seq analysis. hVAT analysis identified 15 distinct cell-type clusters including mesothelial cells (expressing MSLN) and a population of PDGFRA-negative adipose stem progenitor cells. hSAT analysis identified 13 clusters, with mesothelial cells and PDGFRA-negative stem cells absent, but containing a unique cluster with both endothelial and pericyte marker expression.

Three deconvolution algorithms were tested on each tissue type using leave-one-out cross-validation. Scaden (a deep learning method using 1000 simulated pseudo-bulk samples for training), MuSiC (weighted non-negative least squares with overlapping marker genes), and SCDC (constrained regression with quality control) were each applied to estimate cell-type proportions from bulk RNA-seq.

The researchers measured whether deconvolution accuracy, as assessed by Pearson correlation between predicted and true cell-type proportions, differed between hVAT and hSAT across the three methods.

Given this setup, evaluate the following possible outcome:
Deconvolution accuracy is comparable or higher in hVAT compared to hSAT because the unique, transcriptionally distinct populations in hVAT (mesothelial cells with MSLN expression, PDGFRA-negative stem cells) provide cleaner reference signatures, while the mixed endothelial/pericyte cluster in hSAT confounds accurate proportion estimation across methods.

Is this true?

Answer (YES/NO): NO